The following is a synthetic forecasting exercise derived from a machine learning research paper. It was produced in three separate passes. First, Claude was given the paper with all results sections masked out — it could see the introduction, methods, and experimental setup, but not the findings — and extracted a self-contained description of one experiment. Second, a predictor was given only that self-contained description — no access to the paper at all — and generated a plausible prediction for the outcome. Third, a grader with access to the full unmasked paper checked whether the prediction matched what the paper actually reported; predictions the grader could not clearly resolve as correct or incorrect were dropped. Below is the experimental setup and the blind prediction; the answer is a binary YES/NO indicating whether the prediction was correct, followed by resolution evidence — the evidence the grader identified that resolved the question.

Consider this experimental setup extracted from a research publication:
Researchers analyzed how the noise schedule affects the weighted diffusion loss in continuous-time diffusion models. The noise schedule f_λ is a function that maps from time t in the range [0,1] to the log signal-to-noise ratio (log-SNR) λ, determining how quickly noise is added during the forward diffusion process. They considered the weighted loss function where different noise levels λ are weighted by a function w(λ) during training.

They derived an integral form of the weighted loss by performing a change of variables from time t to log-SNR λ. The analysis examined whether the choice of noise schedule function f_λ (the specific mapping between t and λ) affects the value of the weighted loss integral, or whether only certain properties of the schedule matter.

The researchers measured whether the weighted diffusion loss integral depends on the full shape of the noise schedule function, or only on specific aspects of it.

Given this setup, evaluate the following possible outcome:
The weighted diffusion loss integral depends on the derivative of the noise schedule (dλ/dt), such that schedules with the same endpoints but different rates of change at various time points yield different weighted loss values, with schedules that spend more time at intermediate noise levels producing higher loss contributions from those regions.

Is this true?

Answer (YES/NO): NO